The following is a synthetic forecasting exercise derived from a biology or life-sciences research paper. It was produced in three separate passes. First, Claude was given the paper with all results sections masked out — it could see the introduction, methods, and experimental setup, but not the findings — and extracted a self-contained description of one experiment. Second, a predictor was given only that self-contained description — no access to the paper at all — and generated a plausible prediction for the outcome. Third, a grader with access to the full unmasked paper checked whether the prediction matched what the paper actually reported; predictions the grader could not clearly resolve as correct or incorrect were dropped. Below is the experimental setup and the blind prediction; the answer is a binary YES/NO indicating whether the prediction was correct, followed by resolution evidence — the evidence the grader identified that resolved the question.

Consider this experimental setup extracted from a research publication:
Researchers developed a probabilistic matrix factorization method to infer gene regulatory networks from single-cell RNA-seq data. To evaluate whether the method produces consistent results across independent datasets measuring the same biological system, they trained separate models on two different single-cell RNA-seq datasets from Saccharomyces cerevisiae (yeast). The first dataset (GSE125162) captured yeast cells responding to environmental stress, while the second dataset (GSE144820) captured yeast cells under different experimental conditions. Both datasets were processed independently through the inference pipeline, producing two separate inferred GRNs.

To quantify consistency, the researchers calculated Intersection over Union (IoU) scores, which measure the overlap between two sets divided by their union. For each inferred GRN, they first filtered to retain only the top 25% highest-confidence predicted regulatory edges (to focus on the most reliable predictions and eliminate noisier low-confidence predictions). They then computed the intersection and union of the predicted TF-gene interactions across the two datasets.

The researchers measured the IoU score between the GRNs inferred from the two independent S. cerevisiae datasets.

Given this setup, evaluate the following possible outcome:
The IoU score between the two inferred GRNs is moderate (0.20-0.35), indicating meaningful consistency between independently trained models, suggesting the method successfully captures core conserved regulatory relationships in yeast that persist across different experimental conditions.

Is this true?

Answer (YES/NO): NO